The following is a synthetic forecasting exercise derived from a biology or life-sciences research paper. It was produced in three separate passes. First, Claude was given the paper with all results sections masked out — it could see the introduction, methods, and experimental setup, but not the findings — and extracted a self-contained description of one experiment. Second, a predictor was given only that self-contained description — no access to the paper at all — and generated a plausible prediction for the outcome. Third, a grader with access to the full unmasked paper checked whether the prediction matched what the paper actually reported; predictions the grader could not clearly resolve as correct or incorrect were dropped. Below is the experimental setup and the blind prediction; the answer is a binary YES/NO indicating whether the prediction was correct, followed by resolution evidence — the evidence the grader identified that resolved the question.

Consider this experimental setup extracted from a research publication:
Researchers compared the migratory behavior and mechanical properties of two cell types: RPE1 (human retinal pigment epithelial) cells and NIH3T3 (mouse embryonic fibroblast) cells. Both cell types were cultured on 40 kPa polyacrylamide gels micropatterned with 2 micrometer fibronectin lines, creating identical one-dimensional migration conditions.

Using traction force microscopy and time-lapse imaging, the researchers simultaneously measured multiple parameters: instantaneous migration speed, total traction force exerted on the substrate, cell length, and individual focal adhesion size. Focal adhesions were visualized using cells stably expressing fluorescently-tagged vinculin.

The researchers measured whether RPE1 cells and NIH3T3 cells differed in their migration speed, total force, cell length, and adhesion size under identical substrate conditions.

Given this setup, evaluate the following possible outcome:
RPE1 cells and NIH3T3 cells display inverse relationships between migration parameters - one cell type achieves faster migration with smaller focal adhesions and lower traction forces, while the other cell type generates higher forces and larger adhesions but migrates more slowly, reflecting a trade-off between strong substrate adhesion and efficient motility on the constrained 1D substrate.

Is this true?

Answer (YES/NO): YES